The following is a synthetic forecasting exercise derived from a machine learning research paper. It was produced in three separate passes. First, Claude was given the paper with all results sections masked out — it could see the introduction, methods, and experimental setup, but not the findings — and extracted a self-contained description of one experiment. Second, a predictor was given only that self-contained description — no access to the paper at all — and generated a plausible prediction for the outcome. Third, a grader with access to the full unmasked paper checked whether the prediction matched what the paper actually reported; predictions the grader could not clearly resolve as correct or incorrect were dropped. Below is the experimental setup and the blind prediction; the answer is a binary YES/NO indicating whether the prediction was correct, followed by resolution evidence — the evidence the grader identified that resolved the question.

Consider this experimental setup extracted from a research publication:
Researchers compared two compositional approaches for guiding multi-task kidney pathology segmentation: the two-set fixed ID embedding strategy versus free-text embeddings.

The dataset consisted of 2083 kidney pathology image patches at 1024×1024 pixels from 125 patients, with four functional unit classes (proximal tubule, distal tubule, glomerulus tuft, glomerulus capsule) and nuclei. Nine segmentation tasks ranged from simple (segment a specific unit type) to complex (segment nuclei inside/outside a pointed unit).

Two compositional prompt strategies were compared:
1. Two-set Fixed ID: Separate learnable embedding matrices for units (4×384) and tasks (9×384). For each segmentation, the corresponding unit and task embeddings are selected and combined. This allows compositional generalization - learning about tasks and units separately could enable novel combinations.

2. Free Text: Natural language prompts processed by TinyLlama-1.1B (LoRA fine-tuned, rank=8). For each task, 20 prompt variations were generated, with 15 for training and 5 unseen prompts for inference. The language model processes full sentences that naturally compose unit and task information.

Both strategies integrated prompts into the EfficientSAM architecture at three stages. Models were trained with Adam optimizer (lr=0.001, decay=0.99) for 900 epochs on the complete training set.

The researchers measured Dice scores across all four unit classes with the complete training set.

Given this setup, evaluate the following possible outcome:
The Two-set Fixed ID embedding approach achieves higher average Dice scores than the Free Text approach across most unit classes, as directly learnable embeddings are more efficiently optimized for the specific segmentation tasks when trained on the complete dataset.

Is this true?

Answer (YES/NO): YES